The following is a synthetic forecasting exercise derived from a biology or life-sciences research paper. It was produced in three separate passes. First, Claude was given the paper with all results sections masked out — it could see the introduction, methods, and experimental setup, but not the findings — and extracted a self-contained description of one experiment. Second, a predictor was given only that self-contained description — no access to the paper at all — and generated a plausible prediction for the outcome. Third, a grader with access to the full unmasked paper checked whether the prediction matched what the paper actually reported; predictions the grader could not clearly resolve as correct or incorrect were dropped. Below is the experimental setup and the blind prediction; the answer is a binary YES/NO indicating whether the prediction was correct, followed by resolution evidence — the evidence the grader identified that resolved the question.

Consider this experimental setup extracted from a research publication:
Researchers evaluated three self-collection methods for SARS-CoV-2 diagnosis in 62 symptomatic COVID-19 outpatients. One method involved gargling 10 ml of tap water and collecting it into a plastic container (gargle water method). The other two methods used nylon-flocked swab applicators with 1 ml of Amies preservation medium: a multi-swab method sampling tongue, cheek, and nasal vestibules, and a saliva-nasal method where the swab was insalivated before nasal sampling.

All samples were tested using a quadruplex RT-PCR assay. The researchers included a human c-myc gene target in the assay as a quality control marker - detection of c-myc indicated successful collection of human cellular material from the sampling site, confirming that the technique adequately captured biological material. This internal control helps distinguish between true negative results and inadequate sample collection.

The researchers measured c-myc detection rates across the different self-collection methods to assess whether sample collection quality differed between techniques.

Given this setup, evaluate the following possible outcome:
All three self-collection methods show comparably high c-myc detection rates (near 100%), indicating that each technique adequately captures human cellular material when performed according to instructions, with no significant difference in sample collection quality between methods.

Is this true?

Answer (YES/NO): YES